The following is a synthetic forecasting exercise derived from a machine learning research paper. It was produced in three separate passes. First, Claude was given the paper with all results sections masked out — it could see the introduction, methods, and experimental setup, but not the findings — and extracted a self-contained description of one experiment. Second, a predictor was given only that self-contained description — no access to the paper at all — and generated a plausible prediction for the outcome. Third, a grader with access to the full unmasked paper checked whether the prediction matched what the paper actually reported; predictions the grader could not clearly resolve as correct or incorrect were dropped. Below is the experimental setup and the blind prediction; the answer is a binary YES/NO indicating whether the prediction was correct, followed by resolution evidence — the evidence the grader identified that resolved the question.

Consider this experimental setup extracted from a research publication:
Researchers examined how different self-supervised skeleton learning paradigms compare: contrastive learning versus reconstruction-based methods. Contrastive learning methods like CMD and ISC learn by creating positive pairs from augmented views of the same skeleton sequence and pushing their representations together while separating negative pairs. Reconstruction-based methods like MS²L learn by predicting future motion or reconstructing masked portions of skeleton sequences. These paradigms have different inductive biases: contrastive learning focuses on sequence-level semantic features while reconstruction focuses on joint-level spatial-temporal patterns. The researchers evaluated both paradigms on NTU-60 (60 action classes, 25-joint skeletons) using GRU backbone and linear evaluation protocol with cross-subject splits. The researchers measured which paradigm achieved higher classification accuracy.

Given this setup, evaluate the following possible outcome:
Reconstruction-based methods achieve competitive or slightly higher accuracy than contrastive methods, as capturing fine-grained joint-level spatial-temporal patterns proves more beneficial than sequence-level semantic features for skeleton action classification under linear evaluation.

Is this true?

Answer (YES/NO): NO